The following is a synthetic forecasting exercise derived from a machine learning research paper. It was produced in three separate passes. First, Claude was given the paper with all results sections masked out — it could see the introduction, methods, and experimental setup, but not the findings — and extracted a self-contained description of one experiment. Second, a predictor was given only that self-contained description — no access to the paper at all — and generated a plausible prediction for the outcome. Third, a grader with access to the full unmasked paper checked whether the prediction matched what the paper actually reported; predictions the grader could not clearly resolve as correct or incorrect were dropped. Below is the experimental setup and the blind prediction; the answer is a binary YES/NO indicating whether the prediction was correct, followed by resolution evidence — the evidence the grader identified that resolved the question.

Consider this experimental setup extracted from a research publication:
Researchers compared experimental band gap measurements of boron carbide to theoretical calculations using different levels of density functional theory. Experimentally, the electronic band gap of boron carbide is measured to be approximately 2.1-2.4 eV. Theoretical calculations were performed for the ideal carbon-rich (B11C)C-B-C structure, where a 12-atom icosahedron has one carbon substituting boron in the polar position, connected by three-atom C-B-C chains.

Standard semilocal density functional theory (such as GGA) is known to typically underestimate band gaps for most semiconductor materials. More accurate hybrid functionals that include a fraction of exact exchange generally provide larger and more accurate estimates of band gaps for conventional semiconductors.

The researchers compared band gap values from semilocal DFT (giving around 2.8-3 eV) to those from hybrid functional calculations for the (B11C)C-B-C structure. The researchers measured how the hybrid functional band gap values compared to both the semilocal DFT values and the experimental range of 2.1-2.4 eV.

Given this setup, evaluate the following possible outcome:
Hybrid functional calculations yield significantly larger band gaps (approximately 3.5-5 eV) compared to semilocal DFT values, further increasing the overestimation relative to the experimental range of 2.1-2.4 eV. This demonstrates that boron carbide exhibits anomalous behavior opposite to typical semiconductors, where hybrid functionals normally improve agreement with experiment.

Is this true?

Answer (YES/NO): YES